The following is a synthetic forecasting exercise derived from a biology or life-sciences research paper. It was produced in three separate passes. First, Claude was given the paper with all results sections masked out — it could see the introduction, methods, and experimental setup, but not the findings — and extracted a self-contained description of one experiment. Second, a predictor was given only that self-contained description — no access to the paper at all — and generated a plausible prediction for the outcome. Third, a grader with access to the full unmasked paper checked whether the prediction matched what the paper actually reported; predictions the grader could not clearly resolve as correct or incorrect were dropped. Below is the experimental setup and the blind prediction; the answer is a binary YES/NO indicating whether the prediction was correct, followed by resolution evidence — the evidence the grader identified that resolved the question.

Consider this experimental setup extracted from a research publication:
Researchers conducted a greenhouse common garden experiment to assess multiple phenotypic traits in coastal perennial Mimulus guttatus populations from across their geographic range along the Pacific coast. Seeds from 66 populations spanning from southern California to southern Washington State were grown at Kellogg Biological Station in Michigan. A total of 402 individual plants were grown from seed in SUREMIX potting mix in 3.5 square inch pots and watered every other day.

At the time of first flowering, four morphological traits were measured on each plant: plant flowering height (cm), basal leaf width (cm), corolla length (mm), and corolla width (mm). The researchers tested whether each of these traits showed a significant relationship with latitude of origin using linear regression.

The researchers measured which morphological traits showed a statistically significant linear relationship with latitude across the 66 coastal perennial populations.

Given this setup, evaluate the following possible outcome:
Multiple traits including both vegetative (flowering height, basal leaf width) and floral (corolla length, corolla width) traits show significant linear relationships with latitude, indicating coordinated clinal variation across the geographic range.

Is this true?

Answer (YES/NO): NO